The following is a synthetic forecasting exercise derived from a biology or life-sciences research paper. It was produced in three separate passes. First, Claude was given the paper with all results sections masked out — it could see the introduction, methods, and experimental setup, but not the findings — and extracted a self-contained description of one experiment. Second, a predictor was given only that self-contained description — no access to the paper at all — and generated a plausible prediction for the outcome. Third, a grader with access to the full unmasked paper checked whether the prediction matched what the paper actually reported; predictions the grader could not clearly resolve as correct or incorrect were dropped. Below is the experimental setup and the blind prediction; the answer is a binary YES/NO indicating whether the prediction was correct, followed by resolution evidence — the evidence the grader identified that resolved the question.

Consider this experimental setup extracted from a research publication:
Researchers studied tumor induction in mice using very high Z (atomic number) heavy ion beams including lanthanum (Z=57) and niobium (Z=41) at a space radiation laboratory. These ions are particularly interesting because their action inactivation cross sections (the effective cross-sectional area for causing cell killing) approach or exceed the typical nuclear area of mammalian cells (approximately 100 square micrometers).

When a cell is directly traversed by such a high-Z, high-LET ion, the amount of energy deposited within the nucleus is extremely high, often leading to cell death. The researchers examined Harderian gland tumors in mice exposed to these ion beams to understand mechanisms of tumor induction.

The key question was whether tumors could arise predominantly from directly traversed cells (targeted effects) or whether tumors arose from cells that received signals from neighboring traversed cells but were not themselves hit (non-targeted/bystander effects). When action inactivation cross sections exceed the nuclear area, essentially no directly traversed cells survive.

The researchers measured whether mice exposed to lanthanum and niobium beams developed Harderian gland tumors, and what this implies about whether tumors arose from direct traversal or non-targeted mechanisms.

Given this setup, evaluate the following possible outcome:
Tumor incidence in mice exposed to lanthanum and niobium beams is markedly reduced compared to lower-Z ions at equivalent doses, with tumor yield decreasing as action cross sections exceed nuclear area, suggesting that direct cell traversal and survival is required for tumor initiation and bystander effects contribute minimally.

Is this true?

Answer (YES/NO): NO